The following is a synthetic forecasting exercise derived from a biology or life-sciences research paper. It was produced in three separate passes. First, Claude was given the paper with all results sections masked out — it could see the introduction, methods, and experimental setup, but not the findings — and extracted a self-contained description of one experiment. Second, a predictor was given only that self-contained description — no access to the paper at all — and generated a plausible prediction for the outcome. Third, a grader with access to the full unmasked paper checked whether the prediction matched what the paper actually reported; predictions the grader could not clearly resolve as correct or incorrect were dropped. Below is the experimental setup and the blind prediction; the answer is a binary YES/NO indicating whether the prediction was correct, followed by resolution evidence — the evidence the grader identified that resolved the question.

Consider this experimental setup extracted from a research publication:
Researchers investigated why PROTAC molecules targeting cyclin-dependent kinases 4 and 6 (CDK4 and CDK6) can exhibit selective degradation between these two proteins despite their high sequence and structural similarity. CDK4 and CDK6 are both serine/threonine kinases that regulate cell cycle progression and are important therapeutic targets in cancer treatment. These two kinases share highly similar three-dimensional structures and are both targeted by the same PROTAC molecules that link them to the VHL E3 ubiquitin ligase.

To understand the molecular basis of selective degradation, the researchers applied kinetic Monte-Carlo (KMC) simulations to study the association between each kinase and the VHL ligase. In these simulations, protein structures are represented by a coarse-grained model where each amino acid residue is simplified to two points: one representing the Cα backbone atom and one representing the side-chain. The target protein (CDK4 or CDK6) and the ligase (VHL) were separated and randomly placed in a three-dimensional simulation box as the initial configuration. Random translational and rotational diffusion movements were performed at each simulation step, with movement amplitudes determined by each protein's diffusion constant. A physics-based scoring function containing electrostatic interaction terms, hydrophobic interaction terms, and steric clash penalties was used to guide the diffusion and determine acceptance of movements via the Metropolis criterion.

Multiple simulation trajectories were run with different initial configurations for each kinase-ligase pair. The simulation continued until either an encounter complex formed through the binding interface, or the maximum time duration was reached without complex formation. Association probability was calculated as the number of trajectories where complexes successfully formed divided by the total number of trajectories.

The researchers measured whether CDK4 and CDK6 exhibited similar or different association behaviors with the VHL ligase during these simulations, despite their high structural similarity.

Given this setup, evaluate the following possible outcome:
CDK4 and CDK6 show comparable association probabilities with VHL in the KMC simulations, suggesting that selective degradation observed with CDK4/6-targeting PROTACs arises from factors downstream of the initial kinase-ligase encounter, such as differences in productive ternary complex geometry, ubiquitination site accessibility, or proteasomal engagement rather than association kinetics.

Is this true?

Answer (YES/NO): NO